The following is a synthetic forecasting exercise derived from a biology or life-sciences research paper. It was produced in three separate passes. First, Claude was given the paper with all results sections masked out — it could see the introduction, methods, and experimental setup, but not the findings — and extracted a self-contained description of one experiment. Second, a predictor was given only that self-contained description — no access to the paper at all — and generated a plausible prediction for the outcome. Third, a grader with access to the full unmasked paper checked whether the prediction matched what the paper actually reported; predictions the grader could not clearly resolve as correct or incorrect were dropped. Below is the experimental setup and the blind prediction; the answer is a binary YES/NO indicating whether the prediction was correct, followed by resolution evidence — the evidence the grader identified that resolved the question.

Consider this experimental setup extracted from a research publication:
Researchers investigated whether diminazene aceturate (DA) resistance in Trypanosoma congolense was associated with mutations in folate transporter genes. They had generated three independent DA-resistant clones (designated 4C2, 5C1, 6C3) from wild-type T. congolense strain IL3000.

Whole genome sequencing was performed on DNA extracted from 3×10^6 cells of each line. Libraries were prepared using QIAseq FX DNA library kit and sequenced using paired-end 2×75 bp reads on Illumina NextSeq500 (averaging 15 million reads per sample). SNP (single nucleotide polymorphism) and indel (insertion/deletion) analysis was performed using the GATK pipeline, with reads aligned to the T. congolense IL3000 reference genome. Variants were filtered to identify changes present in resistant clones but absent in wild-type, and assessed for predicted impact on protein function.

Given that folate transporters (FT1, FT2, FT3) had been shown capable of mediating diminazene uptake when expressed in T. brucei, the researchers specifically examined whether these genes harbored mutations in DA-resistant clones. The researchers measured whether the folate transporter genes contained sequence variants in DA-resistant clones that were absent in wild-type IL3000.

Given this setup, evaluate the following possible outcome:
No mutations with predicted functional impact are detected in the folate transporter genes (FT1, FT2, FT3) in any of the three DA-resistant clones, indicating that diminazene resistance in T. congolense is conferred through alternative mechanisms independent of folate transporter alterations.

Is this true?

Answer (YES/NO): NO